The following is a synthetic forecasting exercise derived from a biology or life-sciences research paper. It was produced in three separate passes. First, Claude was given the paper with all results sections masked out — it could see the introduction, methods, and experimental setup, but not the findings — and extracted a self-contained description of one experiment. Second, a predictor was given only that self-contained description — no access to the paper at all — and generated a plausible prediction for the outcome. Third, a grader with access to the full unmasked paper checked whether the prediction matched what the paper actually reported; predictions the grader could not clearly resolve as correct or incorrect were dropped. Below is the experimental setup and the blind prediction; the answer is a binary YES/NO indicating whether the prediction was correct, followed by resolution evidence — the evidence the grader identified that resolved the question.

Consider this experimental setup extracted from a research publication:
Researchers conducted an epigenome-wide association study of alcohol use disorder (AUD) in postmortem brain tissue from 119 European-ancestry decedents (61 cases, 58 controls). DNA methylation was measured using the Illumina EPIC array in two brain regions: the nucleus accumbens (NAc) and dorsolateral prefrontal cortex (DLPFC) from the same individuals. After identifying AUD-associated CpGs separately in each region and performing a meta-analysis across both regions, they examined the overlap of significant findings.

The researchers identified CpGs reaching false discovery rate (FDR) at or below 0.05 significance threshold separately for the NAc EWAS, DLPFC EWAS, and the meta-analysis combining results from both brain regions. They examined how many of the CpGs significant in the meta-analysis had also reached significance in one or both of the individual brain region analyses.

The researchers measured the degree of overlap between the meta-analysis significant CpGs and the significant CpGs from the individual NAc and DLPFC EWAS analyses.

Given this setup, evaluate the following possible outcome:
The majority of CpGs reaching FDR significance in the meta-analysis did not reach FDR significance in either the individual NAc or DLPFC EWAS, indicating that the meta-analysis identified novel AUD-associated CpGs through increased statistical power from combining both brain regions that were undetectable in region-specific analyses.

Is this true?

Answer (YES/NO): YES